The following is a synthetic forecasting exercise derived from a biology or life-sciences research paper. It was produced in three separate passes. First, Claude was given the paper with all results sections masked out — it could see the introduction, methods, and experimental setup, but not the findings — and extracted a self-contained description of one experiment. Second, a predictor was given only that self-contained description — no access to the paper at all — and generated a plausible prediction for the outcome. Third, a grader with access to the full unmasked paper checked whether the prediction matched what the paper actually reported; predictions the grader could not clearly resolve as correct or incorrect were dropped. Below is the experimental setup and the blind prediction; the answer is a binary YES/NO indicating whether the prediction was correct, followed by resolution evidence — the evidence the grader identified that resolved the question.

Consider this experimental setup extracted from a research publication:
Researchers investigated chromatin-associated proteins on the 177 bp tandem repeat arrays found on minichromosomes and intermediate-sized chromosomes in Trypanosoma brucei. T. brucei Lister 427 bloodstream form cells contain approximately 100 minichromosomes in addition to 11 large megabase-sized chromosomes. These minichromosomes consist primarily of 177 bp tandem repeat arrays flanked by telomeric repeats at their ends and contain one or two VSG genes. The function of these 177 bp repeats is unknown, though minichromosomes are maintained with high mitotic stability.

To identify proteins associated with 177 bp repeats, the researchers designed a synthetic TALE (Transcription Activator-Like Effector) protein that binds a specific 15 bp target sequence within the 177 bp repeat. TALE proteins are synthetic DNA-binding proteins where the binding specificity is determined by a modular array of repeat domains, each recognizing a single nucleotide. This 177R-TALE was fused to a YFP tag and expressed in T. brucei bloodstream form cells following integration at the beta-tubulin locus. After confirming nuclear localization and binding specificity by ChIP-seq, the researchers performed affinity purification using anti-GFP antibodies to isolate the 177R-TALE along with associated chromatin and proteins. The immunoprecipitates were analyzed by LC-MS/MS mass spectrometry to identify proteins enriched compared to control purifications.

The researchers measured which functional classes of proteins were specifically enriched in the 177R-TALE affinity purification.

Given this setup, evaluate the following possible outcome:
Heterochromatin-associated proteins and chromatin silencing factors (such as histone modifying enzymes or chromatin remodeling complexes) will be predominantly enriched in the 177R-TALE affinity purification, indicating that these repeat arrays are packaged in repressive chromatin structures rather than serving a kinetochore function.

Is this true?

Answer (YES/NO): NO